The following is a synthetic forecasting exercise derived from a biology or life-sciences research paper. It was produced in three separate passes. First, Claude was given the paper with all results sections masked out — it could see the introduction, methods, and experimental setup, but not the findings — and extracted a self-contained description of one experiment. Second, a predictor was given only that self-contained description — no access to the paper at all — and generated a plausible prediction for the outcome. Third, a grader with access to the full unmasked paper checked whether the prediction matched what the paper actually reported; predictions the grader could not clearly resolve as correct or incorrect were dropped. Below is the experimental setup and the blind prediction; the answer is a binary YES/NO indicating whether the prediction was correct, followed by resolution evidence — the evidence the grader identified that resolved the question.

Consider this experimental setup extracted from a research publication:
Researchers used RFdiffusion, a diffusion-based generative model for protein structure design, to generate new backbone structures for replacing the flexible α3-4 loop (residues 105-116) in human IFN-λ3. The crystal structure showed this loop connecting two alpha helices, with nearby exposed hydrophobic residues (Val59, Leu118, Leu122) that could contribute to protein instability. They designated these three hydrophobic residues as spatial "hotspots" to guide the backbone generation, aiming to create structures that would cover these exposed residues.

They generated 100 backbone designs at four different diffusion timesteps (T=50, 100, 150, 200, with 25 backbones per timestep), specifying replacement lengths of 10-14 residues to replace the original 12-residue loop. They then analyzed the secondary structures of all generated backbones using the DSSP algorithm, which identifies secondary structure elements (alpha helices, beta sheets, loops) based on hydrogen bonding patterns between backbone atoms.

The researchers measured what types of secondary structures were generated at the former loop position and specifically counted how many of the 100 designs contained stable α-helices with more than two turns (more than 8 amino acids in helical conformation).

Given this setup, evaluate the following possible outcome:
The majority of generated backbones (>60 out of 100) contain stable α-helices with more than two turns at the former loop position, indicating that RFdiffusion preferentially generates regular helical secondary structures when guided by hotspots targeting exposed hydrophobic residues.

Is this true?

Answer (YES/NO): NO